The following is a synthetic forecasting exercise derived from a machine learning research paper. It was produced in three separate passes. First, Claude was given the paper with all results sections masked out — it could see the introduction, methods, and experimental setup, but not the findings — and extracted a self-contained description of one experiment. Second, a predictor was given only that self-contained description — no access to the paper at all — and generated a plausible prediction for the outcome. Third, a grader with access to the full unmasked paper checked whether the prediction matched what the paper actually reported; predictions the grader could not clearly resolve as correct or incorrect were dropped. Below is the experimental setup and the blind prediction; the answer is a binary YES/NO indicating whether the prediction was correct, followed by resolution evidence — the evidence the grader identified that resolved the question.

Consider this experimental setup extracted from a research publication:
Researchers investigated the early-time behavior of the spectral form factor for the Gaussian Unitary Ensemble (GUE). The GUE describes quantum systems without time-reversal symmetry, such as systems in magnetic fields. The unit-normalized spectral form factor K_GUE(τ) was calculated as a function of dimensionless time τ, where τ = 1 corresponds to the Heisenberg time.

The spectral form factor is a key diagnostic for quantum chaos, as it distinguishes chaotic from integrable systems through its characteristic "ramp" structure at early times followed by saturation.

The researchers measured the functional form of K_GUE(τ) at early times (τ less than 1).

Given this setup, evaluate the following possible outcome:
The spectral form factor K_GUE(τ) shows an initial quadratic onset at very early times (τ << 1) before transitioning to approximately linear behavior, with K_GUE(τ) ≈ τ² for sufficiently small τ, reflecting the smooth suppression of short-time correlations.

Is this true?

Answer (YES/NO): NO